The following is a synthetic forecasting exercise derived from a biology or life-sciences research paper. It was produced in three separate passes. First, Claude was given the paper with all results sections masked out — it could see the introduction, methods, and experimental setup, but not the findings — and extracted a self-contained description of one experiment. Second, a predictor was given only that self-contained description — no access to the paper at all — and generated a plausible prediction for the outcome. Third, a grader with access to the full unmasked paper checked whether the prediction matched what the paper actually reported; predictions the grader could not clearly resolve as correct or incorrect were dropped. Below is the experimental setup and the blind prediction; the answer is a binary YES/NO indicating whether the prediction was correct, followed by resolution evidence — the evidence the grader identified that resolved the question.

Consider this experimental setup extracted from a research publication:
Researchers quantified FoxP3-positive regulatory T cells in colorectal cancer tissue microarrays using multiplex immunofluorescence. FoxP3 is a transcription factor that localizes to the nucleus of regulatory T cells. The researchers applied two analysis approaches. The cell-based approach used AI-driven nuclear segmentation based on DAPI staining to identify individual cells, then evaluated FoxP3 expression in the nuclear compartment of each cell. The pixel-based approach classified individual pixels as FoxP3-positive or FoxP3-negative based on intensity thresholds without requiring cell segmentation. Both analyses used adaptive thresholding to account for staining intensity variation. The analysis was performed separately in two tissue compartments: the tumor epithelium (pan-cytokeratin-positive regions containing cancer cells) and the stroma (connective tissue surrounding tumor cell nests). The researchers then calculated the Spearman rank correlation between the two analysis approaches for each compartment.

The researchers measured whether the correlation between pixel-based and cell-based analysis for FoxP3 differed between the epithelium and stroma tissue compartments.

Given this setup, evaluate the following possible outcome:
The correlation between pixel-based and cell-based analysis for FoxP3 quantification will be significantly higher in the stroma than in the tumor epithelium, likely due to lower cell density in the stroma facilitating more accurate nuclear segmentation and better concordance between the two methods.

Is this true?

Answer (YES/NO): YES